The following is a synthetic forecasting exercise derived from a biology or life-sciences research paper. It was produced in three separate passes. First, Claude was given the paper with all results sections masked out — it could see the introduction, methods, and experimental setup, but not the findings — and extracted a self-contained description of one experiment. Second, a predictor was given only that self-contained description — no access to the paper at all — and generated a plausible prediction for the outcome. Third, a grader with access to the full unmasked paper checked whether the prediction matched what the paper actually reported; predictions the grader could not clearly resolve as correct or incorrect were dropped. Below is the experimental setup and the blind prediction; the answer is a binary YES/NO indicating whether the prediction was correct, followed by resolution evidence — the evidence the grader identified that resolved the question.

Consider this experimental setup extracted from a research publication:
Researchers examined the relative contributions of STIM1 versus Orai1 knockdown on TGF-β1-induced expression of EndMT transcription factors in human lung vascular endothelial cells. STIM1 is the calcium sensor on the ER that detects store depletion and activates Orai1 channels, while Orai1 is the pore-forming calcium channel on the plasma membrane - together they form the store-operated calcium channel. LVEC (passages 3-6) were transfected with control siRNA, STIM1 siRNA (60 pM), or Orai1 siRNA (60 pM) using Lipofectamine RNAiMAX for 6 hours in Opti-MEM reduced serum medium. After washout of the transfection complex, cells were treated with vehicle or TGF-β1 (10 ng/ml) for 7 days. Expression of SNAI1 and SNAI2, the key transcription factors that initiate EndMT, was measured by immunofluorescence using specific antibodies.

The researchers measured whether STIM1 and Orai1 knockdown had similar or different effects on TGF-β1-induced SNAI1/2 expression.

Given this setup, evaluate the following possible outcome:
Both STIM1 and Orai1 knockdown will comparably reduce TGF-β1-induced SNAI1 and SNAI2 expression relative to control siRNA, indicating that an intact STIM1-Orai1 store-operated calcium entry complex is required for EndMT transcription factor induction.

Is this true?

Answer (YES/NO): YES